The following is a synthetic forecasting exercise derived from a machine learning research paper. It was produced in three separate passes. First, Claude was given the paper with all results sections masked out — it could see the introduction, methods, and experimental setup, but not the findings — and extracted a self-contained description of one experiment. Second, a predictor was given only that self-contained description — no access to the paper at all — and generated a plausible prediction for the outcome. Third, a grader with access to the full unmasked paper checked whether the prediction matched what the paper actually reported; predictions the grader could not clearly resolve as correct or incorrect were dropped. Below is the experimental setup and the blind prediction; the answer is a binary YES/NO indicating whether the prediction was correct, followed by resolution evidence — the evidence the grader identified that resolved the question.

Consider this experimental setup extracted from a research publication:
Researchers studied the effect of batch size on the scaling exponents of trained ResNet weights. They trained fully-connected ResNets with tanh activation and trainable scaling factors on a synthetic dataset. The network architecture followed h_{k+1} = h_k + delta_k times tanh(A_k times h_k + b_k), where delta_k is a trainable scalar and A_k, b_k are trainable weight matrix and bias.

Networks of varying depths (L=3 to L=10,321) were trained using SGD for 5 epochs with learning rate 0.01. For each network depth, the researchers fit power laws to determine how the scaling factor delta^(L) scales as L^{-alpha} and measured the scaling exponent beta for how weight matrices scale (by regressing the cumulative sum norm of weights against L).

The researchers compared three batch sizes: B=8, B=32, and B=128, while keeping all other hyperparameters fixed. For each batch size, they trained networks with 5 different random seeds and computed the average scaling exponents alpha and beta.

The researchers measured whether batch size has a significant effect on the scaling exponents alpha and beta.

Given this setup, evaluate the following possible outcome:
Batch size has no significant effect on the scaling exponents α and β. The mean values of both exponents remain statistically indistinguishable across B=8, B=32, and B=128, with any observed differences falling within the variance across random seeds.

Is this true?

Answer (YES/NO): YES